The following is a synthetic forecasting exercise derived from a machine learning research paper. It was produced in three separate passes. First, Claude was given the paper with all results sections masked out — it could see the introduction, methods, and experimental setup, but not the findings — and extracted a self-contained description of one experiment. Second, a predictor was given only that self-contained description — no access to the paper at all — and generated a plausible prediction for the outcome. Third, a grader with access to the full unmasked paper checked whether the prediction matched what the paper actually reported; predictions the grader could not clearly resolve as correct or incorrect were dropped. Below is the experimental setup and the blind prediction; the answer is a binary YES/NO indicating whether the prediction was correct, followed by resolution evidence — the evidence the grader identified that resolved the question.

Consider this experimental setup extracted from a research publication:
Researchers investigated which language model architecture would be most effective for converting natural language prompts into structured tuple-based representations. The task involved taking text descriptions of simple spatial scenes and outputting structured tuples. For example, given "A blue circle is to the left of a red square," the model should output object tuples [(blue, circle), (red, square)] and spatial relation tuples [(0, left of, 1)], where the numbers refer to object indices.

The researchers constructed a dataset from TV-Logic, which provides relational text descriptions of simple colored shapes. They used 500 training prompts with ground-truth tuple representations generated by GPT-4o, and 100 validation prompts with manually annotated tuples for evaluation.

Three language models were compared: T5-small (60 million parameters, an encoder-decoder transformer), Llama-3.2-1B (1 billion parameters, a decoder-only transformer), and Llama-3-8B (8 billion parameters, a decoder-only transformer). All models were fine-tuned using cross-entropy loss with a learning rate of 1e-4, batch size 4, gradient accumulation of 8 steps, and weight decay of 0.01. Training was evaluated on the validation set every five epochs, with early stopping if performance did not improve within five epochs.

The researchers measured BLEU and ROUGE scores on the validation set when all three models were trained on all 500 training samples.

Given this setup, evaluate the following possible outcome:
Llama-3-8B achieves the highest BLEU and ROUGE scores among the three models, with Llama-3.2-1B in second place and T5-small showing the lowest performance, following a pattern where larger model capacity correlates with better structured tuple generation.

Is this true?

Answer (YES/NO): NO